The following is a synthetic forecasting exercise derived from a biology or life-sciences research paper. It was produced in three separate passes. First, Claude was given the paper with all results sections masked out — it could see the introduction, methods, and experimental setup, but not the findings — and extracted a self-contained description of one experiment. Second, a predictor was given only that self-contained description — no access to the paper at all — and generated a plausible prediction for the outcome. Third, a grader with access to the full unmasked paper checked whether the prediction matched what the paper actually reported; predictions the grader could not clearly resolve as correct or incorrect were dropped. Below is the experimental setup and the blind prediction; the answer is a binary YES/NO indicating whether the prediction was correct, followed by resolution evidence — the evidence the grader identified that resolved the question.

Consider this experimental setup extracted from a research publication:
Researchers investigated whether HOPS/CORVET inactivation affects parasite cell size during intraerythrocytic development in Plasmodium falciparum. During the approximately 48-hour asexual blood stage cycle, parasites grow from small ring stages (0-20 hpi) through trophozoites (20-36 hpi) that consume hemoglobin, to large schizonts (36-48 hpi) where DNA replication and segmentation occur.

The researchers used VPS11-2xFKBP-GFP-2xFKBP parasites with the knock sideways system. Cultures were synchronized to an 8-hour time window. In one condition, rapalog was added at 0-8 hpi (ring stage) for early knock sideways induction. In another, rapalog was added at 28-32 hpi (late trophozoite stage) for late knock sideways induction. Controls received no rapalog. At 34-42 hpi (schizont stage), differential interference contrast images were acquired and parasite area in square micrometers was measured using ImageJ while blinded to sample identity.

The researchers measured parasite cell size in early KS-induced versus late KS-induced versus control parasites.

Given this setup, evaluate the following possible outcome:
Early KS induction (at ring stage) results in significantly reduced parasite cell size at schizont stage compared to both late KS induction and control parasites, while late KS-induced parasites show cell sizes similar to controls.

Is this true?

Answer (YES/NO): YES